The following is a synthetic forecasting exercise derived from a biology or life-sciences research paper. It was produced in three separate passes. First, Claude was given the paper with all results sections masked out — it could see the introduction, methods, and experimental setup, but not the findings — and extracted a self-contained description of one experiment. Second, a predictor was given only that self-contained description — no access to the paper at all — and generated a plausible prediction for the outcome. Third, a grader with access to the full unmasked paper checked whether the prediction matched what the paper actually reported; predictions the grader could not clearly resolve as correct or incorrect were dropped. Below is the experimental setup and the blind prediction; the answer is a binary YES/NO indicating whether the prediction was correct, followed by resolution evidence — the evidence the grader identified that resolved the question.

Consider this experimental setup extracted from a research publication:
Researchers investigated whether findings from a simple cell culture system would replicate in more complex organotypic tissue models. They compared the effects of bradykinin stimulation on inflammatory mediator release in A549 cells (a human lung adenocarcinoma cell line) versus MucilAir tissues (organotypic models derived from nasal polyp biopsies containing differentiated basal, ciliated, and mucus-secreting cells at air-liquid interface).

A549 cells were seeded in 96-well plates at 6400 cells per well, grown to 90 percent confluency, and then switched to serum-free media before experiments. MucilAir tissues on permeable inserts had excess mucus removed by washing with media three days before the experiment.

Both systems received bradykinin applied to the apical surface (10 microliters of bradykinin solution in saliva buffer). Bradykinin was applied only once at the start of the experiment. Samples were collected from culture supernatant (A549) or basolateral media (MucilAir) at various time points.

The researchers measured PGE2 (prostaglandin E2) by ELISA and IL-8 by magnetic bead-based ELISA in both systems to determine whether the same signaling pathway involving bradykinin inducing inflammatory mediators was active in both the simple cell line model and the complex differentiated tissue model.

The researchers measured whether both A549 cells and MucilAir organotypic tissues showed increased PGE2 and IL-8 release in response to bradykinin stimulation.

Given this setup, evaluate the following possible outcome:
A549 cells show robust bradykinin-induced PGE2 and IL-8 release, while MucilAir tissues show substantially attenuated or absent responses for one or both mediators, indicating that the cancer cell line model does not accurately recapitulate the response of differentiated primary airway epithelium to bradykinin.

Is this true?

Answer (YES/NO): NO